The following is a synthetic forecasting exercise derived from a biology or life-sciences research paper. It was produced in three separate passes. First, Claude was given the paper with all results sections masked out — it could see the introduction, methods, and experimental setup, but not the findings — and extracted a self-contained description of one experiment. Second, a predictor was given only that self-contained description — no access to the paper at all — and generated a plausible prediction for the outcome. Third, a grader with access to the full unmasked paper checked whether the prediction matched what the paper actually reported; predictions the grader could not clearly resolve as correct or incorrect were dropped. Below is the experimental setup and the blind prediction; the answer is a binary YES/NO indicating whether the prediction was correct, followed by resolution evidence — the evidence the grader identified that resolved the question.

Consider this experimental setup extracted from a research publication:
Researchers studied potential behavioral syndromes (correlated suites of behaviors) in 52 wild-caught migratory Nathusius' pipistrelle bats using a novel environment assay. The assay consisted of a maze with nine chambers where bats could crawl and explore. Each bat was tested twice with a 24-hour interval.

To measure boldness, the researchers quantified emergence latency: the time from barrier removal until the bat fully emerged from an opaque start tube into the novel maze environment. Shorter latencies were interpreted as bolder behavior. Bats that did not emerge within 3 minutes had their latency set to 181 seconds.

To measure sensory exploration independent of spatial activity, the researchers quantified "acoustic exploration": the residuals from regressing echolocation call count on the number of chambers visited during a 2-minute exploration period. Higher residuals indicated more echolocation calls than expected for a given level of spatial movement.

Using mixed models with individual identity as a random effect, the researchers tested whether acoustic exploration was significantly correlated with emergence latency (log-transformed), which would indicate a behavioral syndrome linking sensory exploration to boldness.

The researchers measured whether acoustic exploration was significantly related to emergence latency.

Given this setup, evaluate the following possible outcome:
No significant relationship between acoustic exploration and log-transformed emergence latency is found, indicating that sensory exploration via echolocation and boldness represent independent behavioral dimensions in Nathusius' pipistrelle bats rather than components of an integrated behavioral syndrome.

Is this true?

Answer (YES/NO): YES